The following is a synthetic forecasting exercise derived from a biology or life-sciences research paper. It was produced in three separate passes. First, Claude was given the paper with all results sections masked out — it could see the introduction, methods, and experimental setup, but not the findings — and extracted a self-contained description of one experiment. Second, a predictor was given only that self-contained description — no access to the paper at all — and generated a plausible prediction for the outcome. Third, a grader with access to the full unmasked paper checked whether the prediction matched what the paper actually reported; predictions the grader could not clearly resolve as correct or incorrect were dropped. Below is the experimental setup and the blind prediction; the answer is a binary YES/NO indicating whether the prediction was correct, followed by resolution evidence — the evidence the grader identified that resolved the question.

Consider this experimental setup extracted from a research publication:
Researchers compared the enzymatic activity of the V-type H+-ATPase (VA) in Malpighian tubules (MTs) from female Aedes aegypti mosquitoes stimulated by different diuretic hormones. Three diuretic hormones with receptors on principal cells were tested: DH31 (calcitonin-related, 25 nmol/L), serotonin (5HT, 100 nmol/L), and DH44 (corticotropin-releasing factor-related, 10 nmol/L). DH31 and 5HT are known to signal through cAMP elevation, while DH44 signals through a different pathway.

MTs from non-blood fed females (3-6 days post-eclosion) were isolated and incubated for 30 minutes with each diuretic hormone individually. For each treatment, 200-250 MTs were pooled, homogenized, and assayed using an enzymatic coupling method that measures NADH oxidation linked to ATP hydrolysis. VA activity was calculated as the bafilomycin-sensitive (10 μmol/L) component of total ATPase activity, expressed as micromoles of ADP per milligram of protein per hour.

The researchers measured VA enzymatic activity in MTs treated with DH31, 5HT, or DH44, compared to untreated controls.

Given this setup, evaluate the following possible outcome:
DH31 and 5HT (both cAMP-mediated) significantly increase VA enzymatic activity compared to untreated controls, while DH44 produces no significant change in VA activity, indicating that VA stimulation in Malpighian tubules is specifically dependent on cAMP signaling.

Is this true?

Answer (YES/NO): NO